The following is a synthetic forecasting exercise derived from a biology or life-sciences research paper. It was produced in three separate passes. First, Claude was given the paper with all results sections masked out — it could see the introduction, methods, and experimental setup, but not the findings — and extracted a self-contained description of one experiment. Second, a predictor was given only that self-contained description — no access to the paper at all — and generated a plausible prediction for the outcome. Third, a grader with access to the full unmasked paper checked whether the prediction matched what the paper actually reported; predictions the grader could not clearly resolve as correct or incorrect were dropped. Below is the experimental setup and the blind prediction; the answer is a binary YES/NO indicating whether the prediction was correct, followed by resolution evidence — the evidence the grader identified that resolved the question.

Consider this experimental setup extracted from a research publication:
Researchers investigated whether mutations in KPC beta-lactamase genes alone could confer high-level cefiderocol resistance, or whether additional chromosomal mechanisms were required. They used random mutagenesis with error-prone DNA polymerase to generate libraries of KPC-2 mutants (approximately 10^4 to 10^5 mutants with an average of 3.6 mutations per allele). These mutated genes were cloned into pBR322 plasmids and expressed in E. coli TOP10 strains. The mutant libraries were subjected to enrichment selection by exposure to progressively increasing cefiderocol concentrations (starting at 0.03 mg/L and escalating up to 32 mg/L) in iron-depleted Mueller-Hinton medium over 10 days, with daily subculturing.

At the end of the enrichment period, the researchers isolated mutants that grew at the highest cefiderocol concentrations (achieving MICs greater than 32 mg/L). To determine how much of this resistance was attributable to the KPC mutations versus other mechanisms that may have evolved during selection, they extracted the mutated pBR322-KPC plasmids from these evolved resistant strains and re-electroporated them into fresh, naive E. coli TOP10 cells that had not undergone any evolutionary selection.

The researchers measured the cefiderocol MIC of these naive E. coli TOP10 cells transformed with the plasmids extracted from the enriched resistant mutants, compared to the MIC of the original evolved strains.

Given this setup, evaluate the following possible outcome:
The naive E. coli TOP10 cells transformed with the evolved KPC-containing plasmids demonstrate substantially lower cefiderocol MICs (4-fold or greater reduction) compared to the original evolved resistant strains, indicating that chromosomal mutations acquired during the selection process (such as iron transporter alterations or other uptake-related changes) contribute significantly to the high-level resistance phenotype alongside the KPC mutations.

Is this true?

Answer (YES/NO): YES